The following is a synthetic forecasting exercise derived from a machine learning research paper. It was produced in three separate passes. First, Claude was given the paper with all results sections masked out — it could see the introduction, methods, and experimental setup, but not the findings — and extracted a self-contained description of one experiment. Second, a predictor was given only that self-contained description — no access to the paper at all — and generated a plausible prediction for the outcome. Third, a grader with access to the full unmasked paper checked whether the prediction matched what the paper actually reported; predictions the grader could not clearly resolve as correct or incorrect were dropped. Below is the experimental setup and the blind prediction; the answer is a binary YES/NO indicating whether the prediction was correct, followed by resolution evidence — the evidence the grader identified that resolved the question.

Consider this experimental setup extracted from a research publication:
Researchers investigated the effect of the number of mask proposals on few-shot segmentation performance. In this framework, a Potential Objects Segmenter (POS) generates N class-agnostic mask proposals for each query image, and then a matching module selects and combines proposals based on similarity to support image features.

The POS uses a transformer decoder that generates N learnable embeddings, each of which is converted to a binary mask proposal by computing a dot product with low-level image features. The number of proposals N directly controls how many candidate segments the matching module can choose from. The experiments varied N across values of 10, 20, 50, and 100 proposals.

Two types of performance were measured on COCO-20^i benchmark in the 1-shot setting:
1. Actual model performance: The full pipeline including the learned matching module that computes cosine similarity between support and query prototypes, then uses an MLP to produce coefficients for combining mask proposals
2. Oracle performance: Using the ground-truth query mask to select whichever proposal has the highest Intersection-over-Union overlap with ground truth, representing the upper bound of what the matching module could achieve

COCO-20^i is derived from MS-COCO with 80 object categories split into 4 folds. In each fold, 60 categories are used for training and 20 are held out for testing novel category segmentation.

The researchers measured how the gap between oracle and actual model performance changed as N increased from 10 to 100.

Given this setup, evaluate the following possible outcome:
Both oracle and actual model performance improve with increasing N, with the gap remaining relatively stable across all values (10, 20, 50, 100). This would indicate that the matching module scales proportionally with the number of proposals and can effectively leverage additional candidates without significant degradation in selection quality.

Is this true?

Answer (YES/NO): NO